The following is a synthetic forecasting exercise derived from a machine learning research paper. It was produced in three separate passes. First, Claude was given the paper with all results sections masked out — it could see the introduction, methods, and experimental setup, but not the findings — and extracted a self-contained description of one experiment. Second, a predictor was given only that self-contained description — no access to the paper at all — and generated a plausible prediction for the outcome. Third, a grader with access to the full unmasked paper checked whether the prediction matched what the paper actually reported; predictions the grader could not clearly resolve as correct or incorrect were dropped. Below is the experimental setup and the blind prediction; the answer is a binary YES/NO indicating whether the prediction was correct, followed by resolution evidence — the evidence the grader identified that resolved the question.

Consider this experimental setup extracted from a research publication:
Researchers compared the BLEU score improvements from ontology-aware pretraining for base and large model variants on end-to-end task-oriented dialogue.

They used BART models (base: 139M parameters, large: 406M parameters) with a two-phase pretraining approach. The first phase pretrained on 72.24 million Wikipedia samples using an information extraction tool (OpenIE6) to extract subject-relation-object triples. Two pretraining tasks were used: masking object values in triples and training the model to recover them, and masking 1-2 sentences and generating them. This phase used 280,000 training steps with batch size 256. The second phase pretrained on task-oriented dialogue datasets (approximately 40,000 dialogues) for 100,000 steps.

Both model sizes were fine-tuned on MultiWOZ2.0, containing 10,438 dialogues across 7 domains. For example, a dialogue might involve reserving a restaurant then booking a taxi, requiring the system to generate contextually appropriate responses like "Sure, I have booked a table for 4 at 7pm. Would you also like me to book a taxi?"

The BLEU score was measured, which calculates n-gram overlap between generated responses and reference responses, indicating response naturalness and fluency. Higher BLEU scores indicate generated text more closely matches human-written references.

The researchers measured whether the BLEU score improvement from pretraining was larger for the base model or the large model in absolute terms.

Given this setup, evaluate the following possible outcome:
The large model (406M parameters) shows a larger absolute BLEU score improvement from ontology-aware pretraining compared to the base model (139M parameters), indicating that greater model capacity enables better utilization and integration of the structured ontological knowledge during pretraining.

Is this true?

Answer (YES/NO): YES